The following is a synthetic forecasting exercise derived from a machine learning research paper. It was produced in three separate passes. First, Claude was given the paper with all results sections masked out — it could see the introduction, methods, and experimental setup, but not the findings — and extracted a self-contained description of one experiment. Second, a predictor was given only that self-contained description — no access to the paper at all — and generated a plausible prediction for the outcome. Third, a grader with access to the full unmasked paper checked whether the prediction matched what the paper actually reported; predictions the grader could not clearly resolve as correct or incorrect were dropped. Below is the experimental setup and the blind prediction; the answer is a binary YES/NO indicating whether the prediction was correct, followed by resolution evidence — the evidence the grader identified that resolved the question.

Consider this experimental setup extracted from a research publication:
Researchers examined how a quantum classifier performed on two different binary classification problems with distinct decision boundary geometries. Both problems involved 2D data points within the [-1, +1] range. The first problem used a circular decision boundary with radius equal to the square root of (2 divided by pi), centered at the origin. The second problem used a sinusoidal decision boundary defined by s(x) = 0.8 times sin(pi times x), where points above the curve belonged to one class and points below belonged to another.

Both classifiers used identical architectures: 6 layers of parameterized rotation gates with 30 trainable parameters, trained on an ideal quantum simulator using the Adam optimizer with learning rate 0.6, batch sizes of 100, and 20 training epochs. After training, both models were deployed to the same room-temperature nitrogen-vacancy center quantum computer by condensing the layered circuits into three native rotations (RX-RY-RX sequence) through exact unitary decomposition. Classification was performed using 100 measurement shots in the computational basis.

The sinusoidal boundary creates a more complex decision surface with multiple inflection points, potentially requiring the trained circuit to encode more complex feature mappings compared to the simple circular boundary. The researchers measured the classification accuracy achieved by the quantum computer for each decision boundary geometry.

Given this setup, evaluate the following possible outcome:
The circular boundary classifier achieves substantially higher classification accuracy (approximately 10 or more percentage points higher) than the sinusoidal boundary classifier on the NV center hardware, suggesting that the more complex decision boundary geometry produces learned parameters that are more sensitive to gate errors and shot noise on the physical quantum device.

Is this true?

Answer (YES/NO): NO